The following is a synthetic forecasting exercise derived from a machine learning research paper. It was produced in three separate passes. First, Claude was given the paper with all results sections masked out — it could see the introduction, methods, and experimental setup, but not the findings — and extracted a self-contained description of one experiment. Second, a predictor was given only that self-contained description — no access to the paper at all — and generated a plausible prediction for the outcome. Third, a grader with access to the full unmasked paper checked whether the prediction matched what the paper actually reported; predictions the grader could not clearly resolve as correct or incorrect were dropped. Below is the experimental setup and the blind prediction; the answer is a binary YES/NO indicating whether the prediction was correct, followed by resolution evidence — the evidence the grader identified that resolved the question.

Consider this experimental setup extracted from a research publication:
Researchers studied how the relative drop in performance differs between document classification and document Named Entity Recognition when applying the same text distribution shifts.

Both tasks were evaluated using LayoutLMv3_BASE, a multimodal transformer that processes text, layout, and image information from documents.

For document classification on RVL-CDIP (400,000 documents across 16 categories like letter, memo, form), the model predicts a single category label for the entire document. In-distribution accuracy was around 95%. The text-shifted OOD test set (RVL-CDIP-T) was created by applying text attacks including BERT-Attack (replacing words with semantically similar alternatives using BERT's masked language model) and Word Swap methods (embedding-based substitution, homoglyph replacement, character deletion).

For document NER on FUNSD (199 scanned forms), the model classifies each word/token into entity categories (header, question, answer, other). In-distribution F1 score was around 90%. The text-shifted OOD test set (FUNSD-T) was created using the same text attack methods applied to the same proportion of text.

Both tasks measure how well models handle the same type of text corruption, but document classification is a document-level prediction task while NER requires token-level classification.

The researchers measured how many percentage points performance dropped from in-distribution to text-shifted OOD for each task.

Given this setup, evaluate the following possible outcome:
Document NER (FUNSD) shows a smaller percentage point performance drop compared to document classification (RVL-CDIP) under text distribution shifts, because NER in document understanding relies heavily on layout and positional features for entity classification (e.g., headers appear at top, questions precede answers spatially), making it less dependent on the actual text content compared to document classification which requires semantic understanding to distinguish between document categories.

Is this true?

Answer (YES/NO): YES